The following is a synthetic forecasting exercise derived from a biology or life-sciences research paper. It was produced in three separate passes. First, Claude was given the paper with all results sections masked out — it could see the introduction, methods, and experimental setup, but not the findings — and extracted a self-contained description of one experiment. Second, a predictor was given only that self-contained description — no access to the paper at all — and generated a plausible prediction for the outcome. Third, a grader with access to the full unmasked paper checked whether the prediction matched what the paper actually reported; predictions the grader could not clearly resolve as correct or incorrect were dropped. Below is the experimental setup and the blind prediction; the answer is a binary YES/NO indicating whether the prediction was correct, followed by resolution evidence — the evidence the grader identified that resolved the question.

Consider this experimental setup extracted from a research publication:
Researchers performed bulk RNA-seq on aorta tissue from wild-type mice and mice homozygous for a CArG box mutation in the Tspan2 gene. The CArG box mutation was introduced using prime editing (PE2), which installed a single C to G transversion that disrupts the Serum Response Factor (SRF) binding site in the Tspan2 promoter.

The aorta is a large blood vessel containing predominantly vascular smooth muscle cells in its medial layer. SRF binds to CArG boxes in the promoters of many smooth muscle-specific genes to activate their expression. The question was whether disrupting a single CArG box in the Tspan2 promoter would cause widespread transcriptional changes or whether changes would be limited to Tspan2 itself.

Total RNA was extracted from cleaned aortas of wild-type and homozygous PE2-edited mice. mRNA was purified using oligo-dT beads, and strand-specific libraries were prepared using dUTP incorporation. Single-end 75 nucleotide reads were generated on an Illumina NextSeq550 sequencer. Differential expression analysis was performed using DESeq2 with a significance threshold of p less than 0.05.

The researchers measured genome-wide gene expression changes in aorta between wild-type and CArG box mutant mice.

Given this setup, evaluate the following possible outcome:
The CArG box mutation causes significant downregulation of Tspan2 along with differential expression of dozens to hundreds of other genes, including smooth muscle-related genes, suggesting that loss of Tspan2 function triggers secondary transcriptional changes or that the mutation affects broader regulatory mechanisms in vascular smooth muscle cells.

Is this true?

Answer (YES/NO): NO